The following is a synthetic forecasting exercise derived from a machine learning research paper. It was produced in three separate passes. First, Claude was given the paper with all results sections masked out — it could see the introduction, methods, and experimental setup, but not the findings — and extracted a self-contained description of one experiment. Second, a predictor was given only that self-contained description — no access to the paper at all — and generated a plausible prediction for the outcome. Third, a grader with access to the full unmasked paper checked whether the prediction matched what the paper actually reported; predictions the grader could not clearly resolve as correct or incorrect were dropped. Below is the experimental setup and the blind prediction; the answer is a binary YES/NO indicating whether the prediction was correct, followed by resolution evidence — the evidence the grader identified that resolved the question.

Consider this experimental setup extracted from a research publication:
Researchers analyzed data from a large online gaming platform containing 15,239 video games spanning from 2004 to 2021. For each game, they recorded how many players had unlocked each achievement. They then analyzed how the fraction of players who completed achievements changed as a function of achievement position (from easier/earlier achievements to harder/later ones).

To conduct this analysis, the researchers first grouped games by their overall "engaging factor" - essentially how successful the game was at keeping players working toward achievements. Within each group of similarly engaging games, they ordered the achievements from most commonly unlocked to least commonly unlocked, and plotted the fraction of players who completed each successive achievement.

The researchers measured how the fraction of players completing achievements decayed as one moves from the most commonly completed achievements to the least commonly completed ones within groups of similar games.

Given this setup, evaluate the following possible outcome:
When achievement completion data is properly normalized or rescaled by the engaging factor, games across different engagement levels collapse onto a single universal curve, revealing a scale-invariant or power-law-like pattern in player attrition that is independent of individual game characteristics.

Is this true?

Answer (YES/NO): NO